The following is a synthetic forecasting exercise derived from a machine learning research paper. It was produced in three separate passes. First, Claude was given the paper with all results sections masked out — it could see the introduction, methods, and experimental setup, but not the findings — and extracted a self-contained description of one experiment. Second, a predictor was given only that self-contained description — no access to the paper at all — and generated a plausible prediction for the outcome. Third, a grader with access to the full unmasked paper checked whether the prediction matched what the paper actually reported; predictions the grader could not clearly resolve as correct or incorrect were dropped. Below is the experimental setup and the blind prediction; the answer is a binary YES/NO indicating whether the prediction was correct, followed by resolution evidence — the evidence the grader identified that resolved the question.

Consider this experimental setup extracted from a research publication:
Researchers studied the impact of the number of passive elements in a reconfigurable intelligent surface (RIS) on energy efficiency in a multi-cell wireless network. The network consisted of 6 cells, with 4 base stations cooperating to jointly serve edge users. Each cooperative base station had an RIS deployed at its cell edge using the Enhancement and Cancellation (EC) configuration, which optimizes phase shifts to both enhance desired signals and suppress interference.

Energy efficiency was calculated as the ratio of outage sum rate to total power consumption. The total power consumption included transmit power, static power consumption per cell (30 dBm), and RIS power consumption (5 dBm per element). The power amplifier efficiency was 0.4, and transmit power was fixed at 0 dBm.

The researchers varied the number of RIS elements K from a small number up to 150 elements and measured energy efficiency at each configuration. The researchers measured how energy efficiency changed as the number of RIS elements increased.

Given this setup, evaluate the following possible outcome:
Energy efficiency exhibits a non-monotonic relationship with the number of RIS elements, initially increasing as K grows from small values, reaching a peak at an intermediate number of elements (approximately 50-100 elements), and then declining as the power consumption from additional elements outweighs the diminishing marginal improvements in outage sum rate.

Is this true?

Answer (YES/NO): YES